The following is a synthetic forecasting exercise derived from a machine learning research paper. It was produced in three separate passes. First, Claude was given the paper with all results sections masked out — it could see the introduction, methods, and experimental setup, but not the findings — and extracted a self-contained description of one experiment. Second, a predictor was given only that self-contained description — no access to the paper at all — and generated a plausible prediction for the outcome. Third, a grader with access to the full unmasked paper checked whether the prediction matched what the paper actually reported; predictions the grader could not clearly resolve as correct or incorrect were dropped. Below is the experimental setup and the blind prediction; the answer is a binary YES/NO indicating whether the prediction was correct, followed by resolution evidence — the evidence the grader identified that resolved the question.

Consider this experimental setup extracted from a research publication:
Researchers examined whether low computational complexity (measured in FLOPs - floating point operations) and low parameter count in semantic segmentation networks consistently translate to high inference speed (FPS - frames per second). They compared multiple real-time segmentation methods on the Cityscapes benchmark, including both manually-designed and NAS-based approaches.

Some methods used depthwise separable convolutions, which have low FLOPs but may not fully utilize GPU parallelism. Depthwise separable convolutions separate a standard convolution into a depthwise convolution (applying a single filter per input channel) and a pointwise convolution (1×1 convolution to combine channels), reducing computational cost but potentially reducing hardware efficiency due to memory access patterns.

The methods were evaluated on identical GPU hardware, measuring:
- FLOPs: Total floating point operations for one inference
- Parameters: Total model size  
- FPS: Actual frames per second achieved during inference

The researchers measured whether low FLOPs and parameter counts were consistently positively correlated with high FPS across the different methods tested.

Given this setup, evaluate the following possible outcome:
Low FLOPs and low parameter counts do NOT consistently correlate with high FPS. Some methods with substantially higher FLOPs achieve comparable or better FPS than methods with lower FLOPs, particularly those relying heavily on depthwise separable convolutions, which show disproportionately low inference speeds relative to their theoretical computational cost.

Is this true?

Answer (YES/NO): YES